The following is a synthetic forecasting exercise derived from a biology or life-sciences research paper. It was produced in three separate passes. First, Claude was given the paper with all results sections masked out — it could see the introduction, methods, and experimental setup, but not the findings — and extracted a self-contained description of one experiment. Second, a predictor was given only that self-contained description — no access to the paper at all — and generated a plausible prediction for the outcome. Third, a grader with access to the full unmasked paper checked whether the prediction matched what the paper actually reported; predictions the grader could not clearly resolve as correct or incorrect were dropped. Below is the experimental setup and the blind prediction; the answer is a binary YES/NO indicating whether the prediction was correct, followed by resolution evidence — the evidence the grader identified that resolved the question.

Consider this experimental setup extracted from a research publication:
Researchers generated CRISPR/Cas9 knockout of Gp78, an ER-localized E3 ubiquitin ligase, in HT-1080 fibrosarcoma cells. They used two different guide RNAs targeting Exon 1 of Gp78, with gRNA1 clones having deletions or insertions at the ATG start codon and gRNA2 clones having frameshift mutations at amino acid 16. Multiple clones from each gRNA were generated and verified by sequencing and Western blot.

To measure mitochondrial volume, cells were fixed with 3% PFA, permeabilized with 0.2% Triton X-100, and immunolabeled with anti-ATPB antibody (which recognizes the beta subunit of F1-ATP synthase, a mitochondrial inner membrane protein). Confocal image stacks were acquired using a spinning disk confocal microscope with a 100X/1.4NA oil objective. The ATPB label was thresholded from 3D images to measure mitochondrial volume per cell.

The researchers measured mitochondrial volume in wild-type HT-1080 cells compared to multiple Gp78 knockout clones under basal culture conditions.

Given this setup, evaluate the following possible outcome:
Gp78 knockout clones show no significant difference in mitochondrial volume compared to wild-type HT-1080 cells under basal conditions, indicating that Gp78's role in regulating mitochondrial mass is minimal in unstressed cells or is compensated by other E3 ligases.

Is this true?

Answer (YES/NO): NO